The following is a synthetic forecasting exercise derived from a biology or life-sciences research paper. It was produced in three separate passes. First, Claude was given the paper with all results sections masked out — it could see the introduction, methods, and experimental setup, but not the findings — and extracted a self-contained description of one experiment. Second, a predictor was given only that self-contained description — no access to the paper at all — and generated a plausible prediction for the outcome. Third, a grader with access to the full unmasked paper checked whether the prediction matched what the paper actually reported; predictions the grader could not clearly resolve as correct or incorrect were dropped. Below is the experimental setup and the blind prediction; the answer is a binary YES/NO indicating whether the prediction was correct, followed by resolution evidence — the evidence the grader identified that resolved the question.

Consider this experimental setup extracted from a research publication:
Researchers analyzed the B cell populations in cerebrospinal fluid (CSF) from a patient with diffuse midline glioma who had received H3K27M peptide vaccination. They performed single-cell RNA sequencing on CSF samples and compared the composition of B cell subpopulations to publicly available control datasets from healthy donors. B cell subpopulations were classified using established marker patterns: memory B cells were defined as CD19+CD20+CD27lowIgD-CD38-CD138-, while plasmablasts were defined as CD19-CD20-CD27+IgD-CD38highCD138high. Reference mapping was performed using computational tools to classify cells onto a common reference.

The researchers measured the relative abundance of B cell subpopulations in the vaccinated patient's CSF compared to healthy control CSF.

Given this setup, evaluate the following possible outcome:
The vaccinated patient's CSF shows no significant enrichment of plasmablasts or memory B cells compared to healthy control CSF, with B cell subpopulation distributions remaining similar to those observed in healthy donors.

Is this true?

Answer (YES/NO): NO